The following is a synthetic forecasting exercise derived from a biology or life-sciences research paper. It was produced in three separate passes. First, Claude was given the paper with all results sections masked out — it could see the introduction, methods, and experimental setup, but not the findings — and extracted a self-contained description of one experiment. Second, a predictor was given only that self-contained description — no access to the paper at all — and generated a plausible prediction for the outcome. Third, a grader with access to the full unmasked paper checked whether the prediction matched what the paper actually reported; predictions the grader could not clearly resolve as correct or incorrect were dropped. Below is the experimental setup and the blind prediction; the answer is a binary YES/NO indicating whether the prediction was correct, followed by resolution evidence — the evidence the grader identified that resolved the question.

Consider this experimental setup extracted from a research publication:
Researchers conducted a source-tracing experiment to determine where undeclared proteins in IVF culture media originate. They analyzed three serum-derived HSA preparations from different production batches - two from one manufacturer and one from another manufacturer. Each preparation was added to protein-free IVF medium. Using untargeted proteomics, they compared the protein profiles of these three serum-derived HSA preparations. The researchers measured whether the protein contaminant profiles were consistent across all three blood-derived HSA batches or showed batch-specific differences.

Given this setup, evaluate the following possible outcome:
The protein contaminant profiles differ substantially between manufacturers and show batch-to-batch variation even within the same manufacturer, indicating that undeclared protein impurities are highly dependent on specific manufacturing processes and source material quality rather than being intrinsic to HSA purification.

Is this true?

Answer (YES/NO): NO